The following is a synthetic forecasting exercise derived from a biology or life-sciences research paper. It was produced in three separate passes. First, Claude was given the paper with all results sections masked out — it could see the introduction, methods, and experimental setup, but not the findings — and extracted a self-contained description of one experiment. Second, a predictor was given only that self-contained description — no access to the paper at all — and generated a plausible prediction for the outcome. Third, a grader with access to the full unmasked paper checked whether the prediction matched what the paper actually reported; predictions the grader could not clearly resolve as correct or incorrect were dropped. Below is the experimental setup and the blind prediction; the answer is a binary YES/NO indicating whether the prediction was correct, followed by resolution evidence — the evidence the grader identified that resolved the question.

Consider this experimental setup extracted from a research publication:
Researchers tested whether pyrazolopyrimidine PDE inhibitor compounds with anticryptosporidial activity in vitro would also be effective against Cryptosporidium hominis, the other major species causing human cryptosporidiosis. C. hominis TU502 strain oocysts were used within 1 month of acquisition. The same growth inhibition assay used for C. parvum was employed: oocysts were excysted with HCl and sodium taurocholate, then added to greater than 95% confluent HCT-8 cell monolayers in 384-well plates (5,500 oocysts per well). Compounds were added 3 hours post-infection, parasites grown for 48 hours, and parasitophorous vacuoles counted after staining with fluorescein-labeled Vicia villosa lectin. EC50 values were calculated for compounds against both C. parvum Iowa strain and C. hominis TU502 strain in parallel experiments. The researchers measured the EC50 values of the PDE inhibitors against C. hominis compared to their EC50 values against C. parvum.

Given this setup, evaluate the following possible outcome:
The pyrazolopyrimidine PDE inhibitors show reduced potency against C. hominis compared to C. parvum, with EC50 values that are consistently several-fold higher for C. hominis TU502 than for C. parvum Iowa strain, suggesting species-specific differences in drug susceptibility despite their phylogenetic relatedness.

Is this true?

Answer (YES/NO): NO